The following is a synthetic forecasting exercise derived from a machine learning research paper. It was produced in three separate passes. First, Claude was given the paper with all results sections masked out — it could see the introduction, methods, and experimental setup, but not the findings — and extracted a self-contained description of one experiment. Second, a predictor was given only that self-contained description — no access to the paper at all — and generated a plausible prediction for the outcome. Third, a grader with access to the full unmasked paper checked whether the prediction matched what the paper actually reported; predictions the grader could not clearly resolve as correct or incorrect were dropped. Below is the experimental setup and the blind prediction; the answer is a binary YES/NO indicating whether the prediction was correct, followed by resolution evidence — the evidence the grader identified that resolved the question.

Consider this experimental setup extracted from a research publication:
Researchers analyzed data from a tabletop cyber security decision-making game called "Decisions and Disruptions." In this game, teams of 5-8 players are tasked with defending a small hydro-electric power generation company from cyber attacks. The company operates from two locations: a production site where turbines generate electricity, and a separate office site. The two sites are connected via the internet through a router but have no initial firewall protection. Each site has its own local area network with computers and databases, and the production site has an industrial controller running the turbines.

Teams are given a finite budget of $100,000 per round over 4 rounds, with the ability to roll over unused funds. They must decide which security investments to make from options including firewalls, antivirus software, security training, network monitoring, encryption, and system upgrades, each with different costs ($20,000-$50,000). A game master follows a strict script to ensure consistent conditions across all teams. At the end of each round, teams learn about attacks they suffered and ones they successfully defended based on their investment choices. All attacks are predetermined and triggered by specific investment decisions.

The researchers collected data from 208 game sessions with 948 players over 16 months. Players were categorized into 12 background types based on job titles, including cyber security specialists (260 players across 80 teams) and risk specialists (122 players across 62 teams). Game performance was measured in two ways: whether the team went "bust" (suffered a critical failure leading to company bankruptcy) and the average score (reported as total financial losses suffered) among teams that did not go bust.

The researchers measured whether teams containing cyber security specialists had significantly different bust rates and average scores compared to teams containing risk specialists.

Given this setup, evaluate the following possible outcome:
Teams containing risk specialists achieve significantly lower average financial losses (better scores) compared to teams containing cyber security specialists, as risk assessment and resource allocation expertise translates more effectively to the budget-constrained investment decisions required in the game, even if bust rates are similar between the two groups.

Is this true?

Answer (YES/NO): NO